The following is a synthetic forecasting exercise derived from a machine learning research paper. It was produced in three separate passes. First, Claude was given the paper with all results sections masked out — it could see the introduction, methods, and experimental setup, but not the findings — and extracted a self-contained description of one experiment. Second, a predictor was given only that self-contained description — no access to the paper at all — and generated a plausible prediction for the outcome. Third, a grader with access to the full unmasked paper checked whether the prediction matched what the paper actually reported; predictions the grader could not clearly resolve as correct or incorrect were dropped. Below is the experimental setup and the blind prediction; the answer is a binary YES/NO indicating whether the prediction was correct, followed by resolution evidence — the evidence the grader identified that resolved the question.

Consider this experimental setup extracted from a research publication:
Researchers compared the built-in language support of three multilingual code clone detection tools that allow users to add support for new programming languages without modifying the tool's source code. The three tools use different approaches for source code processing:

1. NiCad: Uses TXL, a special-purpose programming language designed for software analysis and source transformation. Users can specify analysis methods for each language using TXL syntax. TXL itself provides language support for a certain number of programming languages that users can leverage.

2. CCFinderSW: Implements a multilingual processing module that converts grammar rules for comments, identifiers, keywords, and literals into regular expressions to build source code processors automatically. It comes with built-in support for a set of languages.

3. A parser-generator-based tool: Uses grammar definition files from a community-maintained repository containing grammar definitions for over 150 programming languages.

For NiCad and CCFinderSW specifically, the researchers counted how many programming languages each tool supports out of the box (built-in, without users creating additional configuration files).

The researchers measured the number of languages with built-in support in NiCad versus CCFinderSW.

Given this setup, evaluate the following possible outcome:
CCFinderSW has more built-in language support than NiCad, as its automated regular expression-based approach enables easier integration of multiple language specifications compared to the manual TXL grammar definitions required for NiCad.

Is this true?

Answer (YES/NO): YES